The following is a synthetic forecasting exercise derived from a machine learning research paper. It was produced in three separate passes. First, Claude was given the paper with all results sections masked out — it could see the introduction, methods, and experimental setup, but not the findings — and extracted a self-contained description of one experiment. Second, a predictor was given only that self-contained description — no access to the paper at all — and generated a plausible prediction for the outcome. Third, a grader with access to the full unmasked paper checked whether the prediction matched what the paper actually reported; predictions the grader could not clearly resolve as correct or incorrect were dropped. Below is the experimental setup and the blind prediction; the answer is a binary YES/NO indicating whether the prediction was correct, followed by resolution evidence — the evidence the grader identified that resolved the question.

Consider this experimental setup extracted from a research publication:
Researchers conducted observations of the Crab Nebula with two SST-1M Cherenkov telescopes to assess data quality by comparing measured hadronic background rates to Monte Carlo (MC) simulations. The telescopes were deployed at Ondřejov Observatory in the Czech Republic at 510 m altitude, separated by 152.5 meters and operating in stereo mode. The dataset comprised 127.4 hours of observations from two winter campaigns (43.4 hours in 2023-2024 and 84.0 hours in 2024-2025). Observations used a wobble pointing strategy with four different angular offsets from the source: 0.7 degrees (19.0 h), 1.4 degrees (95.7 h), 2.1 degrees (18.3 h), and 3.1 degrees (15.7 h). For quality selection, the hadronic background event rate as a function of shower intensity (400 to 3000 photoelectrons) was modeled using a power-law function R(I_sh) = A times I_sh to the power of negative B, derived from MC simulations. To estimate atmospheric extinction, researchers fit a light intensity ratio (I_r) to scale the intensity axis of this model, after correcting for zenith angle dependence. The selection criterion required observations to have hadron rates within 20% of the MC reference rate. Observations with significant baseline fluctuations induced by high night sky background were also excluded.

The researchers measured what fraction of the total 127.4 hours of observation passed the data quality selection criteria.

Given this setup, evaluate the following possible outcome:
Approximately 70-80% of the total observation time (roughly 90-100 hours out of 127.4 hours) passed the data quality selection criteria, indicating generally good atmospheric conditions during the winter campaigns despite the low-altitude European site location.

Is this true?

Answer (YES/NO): YES